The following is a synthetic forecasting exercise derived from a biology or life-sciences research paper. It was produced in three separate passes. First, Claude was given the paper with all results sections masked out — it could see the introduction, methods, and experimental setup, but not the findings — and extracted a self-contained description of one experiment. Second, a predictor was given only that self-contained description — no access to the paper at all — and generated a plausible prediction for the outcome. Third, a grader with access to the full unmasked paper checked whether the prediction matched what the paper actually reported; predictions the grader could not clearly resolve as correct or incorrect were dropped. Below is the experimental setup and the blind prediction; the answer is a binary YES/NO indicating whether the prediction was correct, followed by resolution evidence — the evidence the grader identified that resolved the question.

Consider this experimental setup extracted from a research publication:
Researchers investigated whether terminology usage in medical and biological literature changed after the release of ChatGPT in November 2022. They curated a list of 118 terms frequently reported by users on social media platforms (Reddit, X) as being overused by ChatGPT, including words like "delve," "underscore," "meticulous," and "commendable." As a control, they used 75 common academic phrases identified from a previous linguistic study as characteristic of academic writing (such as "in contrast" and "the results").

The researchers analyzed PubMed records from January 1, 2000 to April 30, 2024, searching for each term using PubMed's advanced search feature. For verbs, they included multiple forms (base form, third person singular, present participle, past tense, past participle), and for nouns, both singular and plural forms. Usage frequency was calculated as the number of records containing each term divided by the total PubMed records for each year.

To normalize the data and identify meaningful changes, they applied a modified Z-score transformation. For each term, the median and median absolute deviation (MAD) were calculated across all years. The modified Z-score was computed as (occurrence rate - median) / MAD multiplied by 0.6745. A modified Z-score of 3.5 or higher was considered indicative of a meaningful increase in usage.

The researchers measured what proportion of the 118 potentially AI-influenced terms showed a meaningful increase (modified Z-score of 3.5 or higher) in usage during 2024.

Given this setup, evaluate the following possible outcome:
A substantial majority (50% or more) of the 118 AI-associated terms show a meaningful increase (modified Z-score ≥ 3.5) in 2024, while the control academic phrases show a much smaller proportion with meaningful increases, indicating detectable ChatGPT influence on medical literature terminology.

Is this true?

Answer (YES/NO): YES